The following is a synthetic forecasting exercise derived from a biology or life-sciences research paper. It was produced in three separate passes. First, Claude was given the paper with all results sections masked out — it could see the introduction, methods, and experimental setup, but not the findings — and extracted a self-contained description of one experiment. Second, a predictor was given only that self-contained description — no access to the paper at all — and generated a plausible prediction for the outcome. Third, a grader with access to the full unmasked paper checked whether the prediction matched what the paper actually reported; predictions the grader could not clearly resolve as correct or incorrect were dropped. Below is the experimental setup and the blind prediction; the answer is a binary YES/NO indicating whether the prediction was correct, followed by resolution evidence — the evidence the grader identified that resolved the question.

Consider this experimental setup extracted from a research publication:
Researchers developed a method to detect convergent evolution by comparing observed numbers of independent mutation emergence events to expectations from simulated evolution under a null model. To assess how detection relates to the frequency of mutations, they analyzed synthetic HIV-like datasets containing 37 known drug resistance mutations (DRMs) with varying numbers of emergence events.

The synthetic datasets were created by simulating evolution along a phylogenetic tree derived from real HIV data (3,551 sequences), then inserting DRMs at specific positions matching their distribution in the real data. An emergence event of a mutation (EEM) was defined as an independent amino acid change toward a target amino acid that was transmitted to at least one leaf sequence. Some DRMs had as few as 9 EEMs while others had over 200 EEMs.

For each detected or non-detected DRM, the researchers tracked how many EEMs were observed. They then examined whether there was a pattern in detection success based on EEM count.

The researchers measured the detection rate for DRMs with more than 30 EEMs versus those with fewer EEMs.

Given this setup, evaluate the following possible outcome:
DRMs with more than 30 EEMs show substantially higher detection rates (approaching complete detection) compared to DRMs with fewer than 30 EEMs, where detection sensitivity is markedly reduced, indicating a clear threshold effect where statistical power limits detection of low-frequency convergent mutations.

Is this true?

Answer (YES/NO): YES